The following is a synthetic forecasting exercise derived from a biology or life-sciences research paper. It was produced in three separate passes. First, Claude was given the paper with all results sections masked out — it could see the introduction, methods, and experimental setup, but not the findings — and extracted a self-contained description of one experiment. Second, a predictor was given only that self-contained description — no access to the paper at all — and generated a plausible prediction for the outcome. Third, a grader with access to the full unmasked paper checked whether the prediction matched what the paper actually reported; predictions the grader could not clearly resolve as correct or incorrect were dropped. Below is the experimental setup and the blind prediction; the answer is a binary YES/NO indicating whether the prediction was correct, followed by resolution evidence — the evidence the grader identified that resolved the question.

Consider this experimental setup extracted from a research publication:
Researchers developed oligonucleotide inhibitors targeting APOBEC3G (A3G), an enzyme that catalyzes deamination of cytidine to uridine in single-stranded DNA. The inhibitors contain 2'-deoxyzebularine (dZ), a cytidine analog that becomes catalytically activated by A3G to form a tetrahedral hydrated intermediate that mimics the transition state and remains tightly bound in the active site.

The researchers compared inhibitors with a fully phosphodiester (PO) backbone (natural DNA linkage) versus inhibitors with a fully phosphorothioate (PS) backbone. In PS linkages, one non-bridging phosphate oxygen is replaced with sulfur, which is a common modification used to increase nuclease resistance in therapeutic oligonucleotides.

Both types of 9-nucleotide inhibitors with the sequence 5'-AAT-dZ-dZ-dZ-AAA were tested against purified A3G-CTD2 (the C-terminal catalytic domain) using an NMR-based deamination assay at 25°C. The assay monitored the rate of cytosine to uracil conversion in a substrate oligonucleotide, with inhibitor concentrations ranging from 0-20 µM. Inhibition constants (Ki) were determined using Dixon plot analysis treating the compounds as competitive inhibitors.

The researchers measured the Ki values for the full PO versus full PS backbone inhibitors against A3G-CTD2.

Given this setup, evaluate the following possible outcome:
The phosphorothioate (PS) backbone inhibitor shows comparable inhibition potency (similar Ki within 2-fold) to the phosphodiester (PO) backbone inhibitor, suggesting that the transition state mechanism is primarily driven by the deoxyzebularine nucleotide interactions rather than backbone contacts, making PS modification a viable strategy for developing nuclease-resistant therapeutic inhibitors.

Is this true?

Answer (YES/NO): NO